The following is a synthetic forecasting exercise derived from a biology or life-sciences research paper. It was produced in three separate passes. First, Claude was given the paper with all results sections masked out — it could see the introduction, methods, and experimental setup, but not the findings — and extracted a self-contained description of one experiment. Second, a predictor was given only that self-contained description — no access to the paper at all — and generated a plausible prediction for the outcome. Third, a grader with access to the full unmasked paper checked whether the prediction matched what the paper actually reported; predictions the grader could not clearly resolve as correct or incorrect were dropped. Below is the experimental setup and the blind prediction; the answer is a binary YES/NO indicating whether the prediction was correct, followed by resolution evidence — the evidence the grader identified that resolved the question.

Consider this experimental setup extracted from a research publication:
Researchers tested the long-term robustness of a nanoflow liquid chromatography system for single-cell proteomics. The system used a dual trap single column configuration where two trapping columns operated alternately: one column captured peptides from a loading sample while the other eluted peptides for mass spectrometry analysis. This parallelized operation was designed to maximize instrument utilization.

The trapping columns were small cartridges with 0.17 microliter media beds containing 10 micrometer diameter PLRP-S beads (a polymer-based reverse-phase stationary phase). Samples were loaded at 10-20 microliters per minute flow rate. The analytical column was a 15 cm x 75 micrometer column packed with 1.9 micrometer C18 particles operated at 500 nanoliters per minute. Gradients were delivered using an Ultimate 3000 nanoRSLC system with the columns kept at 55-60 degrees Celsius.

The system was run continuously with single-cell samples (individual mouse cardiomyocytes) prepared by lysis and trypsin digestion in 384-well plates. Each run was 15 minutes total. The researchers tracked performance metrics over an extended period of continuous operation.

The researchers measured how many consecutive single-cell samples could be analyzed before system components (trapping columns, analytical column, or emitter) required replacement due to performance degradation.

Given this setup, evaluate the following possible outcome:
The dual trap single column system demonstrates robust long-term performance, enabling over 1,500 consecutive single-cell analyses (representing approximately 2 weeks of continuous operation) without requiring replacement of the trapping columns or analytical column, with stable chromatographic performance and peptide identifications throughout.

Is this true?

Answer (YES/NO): NO